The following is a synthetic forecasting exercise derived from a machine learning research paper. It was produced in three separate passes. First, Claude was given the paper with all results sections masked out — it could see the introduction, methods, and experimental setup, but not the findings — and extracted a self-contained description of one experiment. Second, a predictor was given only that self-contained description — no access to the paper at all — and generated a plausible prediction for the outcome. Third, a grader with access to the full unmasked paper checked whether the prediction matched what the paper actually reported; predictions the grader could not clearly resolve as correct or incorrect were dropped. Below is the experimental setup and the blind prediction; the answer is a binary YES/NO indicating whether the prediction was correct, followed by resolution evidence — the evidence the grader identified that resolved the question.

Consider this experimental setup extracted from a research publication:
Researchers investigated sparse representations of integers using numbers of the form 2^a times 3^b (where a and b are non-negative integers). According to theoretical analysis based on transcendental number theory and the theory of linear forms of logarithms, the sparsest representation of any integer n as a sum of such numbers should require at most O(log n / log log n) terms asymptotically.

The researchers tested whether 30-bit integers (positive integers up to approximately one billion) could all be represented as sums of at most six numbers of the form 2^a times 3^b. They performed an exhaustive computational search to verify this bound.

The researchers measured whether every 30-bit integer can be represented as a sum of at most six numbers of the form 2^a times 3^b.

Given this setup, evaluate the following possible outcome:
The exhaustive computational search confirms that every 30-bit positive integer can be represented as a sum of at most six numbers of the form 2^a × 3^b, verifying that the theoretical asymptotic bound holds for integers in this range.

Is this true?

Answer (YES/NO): YES